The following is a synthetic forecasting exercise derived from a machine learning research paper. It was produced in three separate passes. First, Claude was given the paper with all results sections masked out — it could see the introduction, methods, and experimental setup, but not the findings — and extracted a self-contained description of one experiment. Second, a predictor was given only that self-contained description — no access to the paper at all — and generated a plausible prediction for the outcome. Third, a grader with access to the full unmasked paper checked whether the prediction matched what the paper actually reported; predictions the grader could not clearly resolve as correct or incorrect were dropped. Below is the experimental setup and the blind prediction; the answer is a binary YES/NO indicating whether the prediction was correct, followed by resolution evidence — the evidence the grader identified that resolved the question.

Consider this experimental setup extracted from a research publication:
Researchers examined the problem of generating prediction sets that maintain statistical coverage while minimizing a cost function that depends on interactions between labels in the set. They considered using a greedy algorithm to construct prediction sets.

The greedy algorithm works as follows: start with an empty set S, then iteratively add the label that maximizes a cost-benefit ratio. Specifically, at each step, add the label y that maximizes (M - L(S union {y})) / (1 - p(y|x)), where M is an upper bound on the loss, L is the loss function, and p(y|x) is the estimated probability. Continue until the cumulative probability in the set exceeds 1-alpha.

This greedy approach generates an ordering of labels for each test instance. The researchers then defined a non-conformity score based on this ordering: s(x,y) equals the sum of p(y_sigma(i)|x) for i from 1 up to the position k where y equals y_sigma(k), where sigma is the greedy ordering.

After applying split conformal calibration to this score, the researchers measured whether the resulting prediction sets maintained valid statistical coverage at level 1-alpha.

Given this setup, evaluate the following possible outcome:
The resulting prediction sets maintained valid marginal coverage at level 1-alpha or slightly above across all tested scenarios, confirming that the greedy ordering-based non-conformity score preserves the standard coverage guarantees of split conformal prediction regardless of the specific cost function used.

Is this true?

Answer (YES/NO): YES